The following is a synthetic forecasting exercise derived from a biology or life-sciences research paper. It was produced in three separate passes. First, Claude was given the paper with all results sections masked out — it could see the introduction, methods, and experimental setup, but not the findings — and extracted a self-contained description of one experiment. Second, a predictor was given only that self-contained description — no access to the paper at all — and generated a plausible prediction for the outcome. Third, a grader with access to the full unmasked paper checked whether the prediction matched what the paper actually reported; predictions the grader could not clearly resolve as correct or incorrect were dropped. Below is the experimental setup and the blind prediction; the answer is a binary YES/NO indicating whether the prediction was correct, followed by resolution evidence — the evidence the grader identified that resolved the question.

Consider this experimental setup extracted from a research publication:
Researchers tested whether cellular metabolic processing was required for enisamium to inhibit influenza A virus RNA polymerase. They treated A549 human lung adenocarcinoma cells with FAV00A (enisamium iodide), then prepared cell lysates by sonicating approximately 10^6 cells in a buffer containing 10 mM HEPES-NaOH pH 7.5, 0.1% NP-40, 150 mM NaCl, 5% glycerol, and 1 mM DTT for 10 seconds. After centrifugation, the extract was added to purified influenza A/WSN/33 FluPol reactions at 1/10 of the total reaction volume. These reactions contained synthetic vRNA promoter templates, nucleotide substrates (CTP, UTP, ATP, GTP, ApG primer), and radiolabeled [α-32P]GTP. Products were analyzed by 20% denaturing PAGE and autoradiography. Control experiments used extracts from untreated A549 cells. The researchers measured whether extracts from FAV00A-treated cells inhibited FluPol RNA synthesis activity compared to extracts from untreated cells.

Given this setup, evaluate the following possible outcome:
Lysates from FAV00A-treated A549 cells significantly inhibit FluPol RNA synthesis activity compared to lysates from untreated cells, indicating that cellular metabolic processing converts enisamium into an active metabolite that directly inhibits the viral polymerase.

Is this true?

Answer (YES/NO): YES